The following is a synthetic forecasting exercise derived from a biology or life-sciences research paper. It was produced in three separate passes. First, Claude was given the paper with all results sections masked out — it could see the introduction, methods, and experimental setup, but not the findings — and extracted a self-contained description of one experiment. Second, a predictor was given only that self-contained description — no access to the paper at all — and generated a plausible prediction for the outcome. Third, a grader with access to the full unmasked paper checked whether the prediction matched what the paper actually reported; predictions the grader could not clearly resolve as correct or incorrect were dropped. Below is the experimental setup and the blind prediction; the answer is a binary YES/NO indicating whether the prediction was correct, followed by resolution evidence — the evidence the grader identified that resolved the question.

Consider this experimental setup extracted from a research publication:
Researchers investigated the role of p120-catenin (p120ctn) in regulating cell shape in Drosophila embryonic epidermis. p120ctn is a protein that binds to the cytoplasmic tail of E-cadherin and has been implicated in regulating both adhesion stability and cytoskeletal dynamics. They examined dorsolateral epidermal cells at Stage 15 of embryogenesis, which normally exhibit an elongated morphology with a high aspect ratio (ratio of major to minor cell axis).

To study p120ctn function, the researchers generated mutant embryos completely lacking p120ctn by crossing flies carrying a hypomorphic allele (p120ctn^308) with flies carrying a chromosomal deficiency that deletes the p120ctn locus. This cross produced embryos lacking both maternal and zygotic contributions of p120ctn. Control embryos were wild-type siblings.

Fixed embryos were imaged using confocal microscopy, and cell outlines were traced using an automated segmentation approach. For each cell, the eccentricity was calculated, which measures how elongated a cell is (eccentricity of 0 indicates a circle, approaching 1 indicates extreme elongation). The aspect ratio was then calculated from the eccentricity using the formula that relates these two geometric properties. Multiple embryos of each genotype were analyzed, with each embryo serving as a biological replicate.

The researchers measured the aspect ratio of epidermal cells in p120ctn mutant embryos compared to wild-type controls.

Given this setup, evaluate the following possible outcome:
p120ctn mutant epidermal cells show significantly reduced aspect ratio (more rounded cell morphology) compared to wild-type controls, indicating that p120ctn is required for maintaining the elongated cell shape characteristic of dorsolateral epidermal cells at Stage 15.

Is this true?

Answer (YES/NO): NO